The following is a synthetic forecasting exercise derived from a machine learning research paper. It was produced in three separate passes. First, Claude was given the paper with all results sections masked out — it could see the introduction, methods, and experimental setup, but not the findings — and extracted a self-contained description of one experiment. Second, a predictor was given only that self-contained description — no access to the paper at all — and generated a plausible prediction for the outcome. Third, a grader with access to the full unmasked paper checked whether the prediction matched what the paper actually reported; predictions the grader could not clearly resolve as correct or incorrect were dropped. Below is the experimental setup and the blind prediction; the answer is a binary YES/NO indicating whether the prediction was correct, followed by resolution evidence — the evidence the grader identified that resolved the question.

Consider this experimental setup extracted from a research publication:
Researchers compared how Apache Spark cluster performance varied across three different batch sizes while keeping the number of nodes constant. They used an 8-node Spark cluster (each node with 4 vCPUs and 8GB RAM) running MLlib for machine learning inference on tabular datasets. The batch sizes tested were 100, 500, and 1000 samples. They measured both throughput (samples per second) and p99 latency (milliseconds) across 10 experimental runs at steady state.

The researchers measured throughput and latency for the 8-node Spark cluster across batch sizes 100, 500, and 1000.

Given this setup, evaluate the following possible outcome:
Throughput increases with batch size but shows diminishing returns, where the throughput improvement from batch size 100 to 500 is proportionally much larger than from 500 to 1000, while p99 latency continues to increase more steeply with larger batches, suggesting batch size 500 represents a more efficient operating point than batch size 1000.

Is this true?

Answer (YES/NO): NO